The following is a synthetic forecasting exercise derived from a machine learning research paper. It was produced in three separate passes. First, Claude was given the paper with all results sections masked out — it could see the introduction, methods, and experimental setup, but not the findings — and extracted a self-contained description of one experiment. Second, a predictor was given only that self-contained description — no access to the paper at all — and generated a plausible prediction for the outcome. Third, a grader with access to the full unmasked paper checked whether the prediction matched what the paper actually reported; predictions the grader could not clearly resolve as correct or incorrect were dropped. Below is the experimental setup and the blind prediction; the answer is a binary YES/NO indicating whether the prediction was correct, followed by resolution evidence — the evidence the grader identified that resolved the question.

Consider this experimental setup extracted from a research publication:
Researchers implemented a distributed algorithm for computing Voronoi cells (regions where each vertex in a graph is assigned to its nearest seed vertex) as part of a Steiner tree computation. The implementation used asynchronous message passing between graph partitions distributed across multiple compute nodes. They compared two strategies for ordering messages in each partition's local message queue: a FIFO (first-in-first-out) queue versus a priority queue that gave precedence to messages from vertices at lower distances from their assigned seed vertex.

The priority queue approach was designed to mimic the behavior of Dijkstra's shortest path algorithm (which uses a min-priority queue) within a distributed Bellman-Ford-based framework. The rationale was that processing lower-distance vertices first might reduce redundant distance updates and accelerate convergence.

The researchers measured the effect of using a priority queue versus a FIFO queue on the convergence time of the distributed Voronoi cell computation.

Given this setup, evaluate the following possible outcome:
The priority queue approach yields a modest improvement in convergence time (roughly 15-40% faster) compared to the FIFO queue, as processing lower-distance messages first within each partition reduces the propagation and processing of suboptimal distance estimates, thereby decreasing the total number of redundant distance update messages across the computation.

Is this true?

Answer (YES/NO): NO